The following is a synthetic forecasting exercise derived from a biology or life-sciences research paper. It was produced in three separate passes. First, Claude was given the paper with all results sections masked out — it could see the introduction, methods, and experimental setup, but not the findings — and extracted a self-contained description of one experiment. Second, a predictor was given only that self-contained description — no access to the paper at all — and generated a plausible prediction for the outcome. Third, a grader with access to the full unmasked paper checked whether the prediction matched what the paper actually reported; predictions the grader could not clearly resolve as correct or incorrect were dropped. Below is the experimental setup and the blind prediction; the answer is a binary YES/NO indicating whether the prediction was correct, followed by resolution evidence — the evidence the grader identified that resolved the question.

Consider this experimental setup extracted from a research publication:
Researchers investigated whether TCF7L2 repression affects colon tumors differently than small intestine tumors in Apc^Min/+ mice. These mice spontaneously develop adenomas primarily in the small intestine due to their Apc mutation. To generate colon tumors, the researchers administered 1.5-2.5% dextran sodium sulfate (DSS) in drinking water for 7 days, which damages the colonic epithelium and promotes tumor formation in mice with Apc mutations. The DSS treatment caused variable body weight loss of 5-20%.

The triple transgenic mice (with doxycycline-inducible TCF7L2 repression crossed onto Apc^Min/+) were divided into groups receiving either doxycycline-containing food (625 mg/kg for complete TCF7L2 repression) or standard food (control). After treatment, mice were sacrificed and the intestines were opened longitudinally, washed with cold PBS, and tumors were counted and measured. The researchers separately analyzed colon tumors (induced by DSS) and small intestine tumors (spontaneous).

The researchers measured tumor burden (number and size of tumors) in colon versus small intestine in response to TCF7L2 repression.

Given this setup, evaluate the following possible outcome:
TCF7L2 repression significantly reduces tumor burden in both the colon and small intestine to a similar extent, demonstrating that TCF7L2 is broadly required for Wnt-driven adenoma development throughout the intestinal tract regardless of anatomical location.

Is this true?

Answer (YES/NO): NO